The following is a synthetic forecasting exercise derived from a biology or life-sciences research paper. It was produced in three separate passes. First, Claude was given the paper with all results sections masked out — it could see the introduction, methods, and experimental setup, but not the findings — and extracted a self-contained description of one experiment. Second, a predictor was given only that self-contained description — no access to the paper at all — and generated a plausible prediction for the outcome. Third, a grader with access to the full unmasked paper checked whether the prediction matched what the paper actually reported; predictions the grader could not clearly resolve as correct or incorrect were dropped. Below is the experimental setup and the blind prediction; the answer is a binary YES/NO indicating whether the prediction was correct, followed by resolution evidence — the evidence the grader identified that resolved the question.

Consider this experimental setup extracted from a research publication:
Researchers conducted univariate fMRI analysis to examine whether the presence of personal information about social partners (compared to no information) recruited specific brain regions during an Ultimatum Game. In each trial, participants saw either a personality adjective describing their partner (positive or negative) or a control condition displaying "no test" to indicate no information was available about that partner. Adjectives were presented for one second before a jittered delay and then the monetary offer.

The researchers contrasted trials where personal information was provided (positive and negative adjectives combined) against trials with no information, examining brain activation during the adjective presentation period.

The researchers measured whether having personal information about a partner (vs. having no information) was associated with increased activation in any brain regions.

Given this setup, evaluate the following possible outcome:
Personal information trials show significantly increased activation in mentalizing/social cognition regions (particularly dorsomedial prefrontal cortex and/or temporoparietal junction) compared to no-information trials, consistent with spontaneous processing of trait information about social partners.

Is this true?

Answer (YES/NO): NO